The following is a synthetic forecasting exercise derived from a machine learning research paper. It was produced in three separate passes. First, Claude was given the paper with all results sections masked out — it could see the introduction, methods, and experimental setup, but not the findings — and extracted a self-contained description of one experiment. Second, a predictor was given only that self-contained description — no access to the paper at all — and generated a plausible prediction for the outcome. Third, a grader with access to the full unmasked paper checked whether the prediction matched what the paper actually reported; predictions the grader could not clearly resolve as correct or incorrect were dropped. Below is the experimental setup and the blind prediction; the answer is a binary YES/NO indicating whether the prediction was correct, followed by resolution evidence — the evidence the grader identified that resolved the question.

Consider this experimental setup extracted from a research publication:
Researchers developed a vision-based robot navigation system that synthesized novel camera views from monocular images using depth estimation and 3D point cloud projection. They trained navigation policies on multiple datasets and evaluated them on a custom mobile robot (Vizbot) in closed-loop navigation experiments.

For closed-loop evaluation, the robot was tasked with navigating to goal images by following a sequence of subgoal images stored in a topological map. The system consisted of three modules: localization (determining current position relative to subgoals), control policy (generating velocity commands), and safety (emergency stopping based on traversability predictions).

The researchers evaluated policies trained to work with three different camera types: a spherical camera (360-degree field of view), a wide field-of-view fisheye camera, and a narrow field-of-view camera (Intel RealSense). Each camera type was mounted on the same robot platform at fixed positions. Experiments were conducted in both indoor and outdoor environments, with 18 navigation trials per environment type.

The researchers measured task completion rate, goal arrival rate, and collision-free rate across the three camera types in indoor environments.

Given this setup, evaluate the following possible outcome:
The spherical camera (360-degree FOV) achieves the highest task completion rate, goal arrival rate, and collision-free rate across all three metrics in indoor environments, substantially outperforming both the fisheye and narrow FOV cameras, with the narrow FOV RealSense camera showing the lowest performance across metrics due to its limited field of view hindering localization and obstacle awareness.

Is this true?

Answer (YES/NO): NO